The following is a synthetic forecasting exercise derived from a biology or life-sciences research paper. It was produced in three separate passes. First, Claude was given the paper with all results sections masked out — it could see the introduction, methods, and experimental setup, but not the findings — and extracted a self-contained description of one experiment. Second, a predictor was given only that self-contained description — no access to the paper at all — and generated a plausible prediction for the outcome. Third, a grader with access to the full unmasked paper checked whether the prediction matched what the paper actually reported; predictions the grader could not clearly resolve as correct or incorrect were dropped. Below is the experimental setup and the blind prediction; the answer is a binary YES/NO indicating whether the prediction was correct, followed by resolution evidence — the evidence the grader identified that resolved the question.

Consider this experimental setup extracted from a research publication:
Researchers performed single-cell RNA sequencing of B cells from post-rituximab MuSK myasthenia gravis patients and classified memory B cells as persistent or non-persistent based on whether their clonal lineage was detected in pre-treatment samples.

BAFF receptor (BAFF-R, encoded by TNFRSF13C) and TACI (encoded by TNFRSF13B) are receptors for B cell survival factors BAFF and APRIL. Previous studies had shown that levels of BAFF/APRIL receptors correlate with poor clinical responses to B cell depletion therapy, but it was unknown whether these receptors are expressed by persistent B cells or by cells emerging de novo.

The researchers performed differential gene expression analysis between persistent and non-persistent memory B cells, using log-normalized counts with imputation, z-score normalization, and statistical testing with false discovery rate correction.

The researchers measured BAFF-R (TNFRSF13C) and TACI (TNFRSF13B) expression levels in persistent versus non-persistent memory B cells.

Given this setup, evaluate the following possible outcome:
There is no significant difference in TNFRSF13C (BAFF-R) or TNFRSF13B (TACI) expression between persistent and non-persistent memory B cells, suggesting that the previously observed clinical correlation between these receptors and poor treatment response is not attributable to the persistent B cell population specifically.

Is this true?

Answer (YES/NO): NO